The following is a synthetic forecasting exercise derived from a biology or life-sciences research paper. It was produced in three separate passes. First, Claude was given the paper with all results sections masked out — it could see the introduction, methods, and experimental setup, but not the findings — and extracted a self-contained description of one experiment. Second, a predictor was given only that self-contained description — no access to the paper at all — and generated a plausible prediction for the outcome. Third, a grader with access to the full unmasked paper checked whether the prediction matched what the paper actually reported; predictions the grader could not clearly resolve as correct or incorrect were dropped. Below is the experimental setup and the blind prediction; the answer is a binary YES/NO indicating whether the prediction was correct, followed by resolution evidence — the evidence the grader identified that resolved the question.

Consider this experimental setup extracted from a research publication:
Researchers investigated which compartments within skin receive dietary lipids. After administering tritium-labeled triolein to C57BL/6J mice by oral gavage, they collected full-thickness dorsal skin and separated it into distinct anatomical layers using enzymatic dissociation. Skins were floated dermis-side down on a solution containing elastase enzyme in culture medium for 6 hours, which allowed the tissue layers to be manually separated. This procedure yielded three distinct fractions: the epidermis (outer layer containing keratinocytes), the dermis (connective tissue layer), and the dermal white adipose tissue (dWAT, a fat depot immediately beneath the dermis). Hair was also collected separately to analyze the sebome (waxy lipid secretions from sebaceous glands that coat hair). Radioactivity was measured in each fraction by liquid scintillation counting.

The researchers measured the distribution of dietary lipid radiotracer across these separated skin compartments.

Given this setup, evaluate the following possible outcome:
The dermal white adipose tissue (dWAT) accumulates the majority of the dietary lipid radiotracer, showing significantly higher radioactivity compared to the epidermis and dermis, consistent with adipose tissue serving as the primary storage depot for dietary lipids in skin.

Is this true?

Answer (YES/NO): NO